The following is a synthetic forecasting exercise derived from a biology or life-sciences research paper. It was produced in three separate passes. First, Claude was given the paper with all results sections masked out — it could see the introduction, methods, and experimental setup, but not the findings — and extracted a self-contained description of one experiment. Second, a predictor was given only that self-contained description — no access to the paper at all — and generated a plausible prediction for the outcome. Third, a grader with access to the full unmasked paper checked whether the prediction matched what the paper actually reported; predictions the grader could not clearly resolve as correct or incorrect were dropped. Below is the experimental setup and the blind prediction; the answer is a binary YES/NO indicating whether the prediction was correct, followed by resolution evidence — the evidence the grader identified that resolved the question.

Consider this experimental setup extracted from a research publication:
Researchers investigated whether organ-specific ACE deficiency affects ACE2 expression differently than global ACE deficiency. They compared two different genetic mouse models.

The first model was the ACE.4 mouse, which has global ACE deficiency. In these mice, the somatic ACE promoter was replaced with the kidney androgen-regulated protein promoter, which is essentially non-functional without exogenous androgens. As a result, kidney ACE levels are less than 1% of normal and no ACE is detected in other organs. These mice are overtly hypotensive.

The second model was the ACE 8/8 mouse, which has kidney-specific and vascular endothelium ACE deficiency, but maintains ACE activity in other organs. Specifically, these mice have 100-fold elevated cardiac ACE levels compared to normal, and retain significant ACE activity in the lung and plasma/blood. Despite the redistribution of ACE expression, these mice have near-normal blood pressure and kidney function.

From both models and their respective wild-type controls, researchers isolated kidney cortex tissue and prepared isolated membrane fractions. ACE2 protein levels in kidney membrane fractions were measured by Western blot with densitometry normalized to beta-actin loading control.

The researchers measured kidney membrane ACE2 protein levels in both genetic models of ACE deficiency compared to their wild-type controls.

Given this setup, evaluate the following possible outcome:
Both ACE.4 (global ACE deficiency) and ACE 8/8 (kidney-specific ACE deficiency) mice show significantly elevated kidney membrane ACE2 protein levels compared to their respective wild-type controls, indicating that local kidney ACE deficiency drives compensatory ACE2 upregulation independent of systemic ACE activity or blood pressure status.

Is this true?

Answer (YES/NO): NO